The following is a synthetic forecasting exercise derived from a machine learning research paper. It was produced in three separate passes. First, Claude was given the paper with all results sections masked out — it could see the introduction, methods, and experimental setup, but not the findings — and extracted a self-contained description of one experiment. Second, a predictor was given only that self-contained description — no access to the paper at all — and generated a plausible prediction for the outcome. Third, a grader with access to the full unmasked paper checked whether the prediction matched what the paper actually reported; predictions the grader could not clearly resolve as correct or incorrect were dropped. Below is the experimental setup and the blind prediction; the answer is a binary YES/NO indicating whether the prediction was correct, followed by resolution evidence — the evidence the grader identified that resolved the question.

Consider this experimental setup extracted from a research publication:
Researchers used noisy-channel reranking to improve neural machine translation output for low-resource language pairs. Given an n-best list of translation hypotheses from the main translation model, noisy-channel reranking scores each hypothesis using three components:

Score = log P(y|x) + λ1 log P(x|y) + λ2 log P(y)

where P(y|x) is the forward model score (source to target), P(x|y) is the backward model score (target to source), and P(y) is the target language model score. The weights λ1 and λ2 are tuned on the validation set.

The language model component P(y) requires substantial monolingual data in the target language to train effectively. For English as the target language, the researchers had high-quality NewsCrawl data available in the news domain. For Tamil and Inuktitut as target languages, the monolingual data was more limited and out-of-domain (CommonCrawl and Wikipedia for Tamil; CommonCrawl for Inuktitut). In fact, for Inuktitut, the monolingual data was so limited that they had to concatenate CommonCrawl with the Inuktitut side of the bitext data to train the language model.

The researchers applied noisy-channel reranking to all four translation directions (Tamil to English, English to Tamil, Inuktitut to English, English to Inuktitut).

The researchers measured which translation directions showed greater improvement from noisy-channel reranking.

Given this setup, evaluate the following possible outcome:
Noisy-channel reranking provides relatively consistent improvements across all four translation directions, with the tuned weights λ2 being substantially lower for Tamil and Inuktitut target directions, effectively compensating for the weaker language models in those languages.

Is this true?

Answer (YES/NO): NO